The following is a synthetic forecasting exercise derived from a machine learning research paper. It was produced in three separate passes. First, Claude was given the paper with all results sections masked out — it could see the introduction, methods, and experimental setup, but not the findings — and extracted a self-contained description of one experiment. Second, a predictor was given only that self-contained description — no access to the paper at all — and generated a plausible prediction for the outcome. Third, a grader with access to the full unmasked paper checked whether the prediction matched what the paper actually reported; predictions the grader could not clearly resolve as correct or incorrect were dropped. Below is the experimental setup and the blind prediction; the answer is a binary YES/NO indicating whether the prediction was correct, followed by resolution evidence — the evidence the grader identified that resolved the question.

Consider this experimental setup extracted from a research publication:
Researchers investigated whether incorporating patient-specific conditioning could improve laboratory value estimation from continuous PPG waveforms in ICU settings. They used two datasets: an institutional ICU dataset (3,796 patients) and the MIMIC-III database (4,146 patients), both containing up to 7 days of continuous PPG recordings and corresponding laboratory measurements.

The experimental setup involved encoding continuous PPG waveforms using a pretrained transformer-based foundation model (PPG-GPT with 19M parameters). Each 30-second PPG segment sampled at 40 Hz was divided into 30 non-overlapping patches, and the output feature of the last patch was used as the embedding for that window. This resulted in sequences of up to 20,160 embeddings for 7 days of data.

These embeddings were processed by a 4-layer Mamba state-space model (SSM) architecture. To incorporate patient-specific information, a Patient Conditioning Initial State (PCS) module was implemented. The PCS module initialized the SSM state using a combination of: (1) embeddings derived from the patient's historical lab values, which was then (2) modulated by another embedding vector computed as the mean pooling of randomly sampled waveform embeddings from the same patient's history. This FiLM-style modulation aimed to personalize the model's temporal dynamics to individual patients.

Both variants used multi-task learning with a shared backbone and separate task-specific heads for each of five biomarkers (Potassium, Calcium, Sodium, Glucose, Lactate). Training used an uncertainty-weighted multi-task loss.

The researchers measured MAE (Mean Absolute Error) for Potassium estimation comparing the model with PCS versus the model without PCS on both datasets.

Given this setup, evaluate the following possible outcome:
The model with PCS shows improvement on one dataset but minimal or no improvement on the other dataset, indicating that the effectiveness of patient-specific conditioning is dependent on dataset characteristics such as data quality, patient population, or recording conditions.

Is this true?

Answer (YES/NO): NO